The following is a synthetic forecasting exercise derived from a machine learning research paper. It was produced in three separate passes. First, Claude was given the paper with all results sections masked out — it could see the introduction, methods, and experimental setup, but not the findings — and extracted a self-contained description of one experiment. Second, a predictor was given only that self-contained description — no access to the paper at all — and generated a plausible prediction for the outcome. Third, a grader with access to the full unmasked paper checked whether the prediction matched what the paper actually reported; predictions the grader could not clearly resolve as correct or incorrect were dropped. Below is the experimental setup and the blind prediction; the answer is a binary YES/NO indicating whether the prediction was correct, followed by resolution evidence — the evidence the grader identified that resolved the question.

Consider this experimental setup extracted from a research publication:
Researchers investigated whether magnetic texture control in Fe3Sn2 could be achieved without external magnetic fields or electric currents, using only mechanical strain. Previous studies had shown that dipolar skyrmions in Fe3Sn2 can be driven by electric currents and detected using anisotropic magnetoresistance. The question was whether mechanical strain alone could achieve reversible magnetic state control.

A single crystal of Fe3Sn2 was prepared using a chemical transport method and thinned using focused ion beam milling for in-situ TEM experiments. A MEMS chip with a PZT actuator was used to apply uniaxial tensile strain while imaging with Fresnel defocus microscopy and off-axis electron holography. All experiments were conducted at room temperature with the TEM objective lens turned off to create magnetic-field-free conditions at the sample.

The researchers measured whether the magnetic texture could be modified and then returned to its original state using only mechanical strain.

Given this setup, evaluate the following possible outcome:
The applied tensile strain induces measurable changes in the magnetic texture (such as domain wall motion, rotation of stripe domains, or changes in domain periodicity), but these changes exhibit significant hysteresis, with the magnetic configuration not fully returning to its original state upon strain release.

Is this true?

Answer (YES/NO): YES